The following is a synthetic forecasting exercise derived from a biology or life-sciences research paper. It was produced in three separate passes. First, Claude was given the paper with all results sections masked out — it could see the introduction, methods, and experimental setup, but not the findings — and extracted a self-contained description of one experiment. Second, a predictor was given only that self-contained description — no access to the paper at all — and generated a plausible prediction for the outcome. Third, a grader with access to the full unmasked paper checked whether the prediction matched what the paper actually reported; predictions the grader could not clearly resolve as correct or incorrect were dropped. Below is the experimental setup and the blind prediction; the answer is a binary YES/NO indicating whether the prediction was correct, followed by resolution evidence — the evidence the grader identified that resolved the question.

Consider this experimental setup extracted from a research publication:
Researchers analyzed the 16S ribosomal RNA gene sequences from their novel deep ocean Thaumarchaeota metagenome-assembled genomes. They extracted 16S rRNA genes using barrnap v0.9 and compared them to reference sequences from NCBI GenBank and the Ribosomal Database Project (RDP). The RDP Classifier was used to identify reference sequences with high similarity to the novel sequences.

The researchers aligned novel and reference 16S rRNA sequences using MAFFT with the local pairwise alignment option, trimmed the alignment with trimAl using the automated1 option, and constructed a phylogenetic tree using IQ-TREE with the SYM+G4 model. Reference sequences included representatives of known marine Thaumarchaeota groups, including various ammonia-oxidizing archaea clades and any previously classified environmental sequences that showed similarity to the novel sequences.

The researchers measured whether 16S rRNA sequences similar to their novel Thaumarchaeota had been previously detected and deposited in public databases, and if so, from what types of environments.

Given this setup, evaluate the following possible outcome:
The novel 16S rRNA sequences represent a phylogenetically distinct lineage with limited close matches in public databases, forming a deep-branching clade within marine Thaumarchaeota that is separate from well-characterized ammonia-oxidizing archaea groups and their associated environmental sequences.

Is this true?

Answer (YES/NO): YES